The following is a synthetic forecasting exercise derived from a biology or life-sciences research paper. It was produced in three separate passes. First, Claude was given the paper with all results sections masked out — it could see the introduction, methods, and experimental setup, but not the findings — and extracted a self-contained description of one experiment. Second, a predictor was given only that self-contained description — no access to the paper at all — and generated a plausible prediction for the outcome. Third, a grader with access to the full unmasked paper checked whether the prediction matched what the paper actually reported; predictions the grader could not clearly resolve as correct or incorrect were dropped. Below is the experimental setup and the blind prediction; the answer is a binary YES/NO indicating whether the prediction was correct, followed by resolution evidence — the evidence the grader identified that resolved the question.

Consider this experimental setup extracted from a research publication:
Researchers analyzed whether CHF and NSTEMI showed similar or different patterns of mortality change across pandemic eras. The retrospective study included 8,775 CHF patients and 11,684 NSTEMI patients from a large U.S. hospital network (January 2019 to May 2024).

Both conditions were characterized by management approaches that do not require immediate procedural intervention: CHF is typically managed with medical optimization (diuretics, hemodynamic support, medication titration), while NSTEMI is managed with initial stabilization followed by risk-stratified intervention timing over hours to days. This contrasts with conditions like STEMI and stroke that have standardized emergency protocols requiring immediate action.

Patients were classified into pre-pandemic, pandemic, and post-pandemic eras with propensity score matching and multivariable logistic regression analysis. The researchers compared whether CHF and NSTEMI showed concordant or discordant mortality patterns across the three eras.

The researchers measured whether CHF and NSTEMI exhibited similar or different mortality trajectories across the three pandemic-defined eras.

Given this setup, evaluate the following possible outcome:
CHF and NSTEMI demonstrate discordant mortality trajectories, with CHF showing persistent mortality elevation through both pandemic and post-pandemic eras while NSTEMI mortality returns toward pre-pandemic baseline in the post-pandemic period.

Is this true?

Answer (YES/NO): NO